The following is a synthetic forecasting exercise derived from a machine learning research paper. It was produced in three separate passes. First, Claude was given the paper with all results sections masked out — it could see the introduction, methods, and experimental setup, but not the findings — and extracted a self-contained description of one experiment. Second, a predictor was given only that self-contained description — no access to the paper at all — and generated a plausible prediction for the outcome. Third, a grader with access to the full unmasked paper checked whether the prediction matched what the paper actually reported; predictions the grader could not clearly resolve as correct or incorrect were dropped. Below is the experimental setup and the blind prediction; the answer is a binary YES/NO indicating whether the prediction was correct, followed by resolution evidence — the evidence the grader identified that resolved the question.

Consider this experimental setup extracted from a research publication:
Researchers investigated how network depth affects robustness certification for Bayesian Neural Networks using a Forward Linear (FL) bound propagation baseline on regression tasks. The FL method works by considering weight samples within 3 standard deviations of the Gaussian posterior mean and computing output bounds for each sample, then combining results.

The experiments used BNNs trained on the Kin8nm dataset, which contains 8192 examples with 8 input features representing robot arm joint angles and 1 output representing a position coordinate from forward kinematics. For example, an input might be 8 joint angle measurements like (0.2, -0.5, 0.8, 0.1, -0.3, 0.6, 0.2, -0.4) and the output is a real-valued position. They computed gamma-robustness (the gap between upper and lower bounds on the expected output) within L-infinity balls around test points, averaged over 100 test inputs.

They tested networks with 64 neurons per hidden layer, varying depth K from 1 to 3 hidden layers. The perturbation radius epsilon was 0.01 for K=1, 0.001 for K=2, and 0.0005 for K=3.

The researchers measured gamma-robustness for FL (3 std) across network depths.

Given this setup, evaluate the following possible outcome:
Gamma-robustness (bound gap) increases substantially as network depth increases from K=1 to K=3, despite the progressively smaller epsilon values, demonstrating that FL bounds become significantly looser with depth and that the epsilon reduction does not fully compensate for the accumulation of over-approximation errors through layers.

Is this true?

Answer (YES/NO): YES